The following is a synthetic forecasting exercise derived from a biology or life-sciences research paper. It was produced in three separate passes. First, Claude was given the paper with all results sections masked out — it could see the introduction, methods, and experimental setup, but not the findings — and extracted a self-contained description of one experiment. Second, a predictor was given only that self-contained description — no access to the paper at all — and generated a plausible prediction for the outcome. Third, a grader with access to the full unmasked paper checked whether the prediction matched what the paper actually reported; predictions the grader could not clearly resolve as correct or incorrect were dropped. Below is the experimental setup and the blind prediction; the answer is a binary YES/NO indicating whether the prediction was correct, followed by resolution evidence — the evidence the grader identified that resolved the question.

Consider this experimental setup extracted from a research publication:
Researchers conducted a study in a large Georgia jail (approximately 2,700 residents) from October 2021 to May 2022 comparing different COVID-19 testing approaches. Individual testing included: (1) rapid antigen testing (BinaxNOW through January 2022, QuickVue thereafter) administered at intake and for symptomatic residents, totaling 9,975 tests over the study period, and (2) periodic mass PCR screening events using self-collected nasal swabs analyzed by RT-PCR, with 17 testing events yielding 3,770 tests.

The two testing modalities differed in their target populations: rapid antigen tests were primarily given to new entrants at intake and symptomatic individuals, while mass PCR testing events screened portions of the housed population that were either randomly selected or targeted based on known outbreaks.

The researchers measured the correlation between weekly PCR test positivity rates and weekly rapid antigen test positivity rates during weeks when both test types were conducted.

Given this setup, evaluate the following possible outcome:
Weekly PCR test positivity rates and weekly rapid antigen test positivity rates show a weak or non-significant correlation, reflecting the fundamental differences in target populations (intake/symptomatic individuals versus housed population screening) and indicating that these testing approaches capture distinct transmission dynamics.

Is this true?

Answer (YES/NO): NO